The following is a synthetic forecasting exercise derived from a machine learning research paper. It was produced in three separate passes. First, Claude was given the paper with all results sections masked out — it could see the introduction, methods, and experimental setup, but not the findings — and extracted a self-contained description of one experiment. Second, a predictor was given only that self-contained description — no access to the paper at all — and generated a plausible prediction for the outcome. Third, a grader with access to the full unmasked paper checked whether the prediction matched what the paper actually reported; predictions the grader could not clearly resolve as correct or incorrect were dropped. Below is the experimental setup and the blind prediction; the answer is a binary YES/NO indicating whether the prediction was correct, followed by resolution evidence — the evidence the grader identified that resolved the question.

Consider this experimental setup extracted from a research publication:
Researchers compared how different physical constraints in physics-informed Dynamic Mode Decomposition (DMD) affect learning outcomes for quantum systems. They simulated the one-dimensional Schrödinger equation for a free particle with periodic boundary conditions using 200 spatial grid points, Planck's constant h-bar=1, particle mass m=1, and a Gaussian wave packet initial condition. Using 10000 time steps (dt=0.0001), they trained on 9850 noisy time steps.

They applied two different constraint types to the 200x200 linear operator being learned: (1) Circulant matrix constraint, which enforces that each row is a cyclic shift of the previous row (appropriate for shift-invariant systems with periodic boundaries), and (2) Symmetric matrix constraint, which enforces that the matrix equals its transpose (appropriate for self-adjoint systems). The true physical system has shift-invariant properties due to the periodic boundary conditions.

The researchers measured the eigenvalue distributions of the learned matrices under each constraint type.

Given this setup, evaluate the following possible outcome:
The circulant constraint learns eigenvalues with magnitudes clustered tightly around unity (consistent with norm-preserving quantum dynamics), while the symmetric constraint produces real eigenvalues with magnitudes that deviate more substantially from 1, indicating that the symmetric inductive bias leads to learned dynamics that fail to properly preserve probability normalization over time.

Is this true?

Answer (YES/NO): NO